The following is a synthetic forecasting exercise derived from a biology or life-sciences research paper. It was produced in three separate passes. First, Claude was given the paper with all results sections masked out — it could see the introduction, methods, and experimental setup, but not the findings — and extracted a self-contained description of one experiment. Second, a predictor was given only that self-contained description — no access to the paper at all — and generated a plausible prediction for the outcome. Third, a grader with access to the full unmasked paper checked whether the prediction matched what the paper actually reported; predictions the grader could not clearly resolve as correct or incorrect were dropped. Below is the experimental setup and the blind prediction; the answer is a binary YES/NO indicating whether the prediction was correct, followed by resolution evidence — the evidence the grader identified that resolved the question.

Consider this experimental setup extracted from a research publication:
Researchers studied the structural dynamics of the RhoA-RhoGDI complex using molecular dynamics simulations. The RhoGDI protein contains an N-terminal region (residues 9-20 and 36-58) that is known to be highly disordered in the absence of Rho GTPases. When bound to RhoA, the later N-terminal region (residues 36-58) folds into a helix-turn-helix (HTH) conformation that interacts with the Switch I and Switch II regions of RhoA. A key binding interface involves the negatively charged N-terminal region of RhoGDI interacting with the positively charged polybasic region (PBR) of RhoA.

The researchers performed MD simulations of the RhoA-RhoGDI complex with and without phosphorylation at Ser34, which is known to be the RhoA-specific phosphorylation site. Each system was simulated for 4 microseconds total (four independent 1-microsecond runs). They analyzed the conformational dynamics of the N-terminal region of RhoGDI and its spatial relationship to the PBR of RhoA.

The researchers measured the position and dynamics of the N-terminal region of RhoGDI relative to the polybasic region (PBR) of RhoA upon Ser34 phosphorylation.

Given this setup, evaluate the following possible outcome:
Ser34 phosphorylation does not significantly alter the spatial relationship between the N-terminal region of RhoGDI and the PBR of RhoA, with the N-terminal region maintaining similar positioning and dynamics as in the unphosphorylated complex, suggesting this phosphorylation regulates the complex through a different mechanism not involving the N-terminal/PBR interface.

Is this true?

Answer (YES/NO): NO